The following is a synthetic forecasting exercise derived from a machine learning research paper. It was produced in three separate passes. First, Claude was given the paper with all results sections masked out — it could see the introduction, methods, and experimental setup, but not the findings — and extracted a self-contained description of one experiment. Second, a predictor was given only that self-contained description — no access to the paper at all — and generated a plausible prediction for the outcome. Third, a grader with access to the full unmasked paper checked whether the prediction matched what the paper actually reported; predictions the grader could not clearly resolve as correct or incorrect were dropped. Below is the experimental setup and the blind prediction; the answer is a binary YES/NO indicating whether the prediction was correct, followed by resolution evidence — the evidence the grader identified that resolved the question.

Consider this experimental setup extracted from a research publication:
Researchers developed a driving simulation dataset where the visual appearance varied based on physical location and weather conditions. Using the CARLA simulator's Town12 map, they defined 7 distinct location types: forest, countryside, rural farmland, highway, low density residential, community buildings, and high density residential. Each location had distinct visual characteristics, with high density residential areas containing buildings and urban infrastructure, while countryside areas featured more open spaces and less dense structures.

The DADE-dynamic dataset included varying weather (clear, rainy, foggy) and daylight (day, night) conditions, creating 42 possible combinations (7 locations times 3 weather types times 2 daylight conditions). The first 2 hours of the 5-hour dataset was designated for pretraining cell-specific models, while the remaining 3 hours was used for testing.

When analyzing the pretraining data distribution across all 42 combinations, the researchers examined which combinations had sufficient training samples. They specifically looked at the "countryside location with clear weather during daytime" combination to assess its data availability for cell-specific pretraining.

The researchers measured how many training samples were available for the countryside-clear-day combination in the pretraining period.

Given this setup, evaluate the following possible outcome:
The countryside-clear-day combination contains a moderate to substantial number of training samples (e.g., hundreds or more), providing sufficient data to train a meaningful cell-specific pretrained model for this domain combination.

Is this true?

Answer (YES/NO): NO